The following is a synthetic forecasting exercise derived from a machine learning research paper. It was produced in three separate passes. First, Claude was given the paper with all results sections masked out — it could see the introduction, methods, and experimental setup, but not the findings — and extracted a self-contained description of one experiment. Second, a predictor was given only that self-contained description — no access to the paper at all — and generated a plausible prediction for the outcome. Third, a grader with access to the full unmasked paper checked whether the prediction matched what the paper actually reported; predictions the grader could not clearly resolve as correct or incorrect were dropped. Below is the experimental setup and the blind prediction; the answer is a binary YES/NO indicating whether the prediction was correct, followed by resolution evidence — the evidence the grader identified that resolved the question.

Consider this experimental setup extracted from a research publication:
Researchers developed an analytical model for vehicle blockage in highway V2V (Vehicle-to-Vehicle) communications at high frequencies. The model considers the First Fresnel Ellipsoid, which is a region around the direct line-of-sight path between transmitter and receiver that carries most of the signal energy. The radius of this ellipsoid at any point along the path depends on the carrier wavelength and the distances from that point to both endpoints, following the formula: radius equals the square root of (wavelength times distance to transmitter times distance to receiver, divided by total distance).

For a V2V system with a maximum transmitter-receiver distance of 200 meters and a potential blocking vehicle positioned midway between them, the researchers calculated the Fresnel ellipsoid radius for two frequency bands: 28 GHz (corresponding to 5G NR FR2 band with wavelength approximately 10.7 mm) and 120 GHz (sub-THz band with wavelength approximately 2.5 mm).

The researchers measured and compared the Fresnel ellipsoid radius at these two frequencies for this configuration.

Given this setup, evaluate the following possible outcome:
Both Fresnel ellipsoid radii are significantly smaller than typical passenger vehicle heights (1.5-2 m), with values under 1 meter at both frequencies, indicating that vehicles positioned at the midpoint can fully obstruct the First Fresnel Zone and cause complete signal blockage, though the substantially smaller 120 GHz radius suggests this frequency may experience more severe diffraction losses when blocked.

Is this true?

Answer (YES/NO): NO